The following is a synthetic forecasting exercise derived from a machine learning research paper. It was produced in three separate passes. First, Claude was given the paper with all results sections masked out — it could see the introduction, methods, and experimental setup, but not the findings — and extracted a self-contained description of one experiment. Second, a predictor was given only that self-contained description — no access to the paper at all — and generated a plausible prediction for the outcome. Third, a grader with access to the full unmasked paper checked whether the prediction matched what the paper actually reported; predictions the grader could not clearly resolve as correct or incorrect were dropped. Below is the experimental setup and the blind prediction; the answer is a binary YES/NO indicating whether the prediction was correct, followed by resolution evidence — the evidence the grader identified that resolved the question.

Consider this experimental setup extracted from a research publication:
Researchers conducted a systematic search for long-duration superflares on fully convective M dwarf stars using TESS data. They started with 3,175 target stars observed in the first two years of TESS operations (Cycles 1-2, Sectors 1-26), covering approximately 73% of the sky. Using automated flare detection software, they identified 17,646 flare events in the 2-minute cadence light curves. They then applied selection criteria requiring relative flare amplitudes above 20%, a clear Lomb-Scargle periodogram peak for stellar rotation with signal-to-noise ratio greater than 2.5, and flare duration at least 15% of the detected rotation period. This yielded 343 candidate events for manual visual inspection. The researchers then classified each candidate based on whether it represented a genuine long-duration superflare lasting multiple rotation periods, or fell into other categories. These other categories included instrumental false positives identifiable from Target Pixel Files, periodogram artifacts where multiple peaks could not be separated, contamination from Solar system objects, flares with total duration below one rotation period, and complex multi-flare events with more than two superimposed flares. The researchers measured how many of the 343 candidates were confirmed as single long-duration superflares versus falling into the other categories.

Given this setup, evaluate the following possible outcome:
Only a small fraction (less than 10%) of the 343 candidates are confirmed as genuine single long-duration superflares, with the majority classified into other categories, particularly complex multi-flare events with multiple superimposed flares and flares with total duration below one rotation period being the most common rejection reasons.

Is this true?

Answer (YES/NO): NO